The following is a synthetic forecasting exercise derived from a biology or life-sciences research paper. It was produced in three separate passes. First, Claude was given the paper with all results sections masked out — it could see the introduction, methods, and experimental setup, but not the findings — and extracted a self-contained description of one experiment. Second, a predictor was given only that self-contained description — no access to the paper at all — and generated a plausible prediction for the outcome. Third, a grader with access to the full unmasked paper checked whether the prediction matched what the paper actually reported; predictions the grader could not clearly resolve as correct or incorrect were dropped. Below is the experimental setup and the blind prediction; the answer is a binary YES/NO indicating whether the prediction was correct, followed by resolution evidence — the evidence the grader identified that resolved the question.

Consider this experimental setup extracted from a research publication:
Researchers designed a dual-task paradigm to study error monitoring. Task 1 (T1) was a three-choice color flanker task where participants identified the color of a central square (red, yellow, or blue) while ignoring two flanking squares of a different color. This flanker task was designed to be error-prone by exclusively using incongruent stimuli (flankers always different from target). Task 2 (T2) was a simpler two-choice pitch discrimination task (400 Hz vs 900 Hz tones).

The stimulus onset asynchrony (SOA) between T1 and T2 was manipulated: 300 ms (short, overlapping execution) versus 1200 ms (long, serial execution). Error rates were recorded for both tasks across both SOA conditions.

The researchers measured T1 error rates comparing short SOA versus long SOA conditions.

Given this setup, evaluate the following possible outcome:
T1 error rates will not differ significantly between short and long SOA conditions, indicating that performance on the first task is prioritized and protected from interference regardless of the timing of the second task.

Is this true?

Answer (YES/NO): YES